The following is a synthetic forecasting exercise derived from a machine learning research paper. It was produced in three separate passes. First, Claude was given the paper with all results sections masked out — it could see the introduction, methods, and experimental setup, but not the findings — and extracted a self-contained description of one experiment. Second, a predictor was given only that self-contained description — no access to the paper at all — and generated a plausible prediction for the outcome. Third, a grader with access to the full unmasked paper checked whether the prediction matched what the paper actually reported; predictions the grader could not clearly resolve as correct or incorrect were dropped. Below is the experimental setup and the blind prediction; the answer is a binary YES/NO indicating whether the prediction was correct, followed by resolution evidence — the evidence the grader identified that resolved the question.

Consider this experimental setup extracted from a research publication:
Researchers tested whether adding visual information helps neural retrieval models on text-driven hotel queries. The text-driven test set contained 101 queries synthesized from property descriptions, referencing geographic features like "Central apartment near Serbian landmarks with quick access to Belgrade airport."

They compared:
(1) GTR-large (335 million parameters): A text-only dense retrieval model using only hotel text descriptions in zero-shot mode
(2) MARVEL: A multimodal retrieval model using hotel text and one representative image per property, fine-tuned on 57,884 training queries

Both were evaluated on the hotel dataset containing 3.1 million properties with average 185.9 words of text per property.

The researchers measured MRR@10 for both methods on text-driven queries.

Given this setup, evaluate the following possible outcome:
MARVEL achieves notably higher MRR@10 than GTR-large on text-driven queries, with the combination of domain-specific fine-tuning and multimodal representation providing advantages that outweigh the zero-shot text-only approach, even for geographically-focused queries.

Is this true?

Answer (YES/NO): NO